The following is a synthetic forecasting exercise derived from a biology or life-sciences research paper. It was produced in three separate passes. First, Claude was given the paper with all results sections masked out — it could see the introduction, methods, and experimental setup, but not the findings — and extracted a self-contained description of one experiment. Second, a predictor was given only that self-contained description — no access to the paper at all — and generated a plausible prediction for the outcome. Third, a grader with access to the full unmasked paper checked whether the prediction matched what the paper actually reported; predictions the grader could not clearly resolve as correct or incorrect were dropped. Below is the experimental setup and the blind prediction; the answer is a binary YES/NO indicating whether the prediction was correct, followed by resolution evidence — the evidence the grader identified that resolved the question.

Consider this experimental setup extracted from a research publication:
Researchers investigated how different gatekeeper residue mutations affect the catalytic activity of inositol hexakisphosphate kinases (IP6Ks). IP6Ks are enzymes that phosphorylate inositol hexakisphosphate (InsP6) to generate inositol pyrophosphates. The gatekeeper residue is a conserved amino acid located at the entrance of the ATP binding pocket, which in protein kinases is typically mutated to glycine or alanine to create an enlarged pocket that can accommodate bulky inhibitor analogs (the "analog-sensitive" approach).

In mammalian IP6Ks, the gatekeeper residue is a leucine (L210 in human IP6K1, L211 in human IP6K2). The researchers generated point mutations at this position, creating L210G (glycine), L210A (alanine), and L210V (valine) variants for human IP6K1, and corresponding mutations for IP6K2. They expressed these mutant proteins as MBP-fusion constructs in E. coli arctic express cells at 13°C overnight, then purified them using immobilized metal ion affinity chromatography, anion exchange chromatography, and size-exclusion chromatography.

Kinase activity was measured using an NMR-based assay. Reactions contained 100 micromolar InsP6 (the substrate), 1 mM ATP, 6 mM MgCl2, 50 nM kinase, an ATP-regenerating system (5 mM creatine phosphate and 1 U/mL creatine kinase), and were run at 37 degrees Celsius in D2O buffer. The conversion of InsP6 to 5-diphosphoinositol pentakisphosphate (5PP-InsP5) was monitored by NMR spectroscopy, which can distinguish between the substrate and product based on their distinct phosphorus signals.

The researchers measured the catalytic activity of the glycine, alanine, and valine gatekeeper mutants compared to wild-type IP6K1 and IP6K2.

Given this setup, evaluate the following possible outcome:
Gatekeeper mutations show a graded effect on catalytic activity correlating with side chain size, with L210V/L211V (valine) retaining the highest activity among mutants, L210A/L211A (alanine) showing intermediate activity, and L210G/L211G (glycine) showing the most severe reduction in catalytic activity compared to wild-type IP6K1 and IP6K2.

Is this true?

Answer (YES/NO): NO